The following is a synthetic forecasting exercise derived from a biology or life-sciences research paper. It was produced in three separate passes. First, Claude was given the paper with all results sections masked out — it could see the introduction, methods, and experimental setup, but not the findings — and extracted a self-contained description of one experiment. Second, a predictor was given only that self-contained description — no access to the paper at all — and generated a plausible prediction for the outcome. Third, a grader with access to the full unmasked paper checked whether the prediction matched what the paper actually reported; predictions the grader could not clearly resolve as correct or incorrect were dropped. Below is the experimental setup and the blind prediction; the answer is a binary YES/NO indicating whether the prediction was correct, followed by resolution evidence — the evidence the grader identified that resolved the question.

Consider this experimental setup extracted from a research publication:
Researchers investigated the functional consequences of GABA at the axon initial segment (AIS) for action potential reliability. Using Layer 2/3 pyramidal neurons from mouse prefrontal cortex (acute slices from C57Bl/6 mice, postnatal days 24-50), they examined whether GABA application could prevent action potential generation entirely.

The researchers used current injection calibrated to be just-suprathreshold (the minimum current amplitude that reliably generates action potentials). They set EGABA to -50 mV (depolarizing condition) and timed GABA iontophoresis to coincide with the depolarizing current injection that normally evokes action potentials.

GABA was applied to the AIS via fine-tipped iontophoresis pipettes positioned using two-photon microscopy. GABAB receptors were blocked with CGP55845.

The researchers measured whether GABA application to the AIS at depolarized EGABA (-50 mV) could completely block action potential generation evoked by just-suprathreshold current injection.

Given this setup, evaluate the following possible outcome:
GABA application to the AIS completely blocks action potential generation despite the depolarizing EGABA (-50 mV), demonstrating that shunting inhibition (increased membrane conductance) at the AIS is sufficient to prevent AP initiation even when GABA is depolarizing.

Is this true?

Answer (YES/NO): YES